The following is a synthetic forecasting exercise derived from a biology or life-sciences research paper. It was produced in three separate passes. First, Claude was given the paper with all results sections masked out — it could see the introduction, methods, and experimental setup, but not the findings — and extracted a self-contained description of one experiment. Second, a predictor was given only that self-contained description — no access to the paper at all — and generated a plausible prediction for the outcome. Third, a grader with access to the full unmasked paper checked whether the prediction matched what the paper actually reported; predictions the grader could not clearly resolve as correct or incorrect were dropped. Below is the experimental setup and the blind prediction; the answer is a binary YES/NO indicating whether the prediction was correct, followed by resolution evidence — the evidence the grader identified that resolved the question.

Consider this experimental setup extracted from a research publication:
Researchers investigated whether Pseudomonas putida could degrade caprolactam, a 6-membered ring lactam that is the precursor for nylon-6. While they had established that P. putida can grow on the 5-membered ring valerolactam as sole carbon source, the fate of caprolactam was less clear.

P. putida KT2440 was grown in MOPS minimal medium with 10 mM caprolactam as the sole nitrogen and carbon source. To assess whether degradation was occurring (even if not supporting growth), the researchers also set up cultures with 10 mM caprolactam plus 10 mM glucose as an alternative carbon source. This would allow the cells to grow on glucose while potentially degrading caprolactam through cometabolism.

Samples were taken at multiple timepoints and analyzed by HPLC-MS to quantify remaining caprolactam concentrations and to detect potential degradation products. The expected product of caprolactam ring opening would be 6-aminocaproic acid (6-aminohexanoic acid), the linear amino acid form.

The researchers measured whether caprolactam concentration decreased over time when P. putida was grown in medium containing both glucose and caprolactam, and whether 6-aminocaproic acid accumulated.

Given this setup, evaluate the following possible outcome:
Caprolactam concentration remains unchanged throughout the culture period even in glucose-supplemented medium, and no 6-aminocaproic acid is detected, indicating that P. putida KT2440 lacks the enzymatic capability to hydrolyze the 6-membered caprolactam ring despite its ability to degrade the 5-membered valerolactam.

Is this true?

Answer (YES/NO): NO